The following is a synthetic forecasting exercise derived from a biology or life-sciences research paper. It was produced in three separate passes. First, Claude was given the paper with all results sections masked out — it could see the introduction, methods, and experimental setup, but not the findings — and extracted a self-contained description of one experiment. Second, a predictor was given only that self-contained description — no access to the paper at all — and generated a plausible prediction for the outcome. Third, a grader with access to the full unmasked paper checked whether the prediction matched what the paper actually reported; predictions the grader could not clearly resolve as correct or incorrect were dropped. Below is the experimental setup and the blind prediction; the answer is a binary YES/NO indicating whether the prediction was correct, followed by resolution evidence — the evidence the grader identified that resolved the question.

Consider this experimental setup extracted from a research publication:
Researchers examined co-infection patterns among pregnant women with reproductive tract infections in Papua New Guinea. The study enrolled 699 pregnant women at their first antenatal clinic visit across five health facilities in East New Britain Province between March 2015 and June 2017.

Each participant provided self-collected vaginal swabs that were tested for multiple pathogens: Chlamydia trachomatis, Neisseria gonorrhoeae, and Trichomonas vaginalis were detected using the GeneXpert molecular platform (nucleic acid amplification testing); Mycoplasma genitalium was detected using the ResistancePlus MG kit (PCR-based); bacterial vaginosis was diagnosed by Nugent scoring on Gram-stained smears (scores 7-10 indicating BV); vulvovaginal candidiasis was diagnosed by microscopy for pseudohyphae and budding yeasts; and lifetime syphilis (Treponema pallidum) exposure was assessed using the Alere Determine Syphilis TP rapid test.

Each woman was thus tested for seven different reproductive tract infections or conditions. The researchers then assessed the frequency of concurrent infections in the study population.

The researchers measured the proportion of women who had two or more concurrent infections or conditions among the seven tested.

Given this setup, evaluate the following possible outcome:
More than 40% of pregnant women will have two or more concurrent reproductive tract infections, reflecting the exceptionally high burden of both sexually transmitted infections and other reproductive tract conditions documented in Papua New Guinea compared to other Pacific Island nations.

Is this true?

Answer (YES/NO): NO